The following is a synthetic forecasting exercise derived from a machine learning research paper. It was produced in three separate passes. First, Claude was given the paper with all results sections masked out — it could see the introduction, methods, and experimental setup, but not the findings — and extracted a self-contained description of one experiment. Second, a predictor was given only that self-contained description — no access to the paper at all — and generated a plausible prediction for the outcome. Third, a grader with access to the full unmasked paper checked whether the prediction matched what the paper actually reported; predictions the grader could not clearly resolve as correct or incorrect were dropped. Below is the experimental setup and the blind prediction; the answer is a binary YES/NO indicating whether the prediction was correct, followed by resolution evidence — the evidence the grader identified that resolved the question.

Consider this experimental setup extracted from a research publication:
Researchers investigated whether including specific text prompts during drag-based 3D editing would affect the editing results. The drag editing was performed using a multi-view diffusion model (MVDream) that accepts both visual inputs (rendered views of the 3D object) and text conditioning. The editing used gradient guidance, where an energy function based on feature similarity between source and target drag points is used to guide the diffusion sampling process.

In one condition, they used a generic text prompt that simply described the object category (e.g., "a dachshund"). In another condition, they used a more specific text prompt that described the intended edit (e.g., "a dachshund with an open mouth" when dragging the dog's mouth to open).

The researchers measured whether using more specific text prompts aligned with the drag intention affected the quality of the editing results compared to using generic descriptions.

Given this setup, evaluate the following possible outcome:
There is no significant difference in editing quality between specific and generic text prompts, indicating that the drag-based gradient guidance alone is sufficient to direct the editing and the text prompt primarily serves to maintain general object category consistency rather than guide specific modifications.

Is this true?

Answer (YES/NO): NO